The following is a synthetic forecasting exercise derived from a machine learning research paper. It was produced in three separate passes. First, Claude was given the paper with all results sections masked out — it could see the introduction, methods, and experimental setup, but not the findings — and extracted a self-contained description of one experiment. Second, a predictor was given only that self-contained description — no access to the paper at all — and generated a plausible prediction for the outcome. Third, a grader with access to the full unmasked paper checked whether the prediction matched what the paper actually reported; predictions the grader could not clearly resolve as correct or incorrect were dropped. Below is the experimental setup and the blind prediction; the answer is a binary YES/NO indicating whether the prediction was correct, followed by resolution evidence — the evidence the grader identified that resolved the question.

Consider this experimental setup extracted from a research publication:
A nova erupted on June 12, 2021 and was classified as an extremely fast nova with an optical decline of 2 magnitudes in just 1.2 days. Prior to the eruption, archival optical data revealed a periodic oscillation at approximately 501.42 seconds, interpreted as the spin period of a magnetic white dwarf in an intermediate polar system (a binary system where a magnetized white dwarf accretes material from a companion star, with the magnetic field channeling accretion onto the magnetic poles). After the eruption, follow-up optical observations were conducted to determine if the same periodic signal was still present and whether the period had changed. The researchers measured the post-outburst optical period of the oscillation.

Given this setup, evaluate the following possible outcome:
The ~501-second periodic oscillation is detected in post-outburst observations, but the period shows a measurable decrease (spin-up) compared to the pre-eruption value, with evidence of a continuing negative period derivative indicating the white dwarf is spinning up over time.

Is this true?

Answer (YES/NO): NO